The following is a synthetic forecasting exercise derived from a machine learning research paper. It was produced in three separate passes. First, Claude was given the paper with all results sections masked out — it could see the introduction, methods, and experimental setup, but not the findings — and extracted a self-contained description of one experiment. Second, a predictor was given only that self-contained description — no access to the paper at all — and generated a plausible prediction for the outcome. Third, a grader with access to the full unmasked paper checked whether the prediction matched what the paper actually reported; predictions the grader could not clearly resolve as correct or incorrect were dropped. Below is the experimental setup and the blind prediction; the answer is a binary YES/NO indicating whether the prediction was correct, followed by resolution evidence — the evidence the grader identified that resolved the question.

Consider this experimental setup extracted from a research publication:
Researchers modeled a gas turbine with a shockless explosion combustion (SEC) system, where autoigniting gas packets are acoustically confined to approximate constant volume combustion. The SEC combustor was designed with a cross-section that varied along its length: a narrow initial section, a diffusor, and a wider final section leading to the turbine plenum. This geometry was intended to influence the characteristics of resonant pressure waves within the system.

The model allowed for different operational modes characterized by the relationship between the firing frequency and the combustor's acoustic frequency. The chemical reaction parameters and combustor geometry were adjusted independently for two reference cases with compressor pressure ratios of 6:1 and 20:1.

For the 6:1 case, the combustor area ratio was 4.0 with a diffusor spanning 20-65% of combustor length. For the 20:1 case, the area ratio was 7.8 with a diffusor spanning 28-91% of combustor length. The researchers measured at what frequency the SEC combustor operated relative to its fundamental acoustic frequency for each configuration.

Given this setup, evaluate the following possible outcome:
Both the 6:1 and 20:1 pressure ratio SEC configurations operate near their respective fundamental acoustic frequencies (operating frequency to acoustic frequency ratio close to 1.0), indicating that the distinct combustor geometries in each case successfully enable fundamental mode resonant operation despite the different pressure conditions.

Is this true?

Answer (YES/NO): NO